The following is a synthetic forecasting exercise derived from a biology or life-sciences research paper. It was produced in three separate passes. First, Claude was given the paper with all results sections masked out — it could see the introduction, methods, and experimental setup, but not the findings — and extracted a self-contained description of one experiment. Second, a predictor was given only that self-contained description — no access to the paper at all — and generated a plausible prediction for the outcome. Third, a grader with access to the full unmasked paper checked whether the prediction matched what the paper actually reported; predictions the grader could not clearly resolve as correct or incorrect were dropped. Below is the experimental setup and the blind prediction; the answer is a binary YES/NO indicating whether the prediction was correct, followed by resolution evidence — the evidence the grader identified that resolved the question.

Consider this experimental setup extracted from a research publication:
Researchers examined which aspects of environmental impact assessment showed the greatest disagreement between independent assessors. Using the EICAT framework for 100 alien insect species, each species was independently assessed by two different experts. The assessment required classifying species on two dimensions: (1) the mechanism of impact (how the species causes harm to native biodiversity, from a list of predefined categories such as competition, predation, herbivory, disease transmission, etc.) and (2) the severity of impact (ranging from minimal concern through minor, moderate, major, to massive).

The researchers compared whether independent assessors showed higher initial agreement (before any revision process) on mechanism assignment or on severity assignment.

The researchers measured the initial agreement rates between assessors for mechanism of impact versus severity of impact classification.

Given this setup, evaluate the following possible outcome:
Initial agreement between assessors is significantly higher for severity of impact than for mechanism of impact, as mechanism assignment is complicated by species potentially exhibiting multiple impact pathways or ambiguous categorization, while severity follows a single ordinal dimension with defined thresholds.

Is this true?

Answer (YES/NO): NO